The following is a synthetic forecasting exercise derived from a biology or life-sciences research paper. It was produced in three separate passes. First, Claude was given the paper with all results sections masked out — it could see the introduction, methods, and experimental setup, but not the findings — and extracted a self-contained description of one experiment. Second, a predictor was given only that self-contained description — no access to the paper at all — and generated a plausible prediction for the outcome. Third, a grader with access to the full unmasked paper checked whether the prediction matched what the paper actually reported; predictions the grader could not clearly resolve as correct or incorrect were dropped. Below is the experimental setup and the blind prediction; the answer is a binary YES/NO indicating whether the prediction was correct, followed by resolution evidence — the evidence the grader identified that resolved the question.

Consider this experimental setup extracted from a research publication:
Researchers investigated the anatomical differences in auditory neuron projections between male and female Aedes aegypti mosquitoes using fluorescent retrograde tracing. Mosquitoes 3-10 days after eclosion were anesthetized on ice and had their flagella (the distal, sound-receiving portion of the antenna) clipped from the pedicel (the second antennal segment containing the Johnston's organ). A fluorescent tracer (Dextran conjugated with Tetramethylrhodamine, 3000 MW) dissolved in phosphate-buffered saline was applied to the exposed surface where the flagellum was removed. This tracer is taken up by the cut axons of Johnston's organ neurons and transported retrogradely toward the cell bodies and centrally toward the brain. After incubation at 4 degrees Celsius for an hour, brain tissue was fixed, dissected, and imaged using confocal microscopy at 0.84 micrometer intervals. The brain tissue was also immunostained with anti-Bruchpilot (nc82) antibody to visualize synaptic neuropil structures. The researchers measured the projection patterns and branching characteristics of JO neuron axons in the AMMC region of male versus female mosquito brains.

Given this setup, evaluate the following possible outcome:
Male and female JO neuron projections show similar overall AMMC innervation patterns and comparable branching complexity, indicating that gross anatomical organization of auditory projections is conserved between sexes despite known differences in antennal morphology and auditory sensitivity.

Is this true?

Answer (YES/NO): NO